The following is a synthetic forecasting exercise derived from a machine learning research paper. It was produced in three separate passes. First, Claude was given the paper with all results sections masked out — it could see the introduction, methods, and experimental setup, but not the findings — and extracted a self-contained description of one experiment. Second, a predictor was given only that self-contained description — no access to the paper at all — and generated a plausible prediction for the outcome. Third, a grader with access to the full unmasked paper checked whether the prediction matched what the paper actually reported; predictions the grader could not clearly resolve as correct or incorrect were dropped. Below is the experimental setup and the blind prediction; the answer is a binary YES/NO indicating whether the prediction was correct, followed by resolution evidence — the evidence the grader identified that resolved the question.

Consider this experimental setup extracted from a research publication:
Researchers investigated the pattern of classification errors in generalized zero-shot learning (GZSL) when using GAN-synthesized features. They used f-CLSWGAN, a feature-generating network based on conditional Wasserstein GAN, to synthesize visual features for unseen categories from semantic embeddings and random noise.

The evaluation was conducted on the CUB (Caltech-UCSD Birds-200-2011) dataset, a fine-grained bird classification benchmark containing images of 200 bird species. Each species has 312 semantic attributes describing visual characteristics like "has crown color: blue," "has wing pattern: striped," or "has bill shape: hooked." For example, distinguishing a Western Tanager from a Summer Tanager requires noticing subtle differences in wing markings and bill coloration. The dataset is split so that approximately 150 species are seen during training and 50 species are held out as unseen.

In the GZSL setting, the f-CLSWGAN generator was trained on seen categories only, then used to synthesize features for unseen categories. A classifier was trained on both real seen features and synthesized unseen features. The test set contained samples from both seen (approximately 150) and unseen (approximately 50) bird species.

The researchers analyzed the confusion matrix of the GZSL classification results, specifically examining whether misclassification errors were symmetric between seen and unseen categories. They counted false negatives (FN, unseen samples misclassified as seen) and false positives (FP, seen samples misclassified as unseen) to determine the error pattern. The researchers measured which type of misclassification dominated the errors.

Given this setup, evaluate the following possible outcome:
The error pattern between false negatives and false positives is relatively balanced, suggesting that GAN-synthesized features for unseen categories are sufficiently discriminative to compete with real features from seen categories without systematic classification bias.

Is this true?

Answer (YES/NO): NO